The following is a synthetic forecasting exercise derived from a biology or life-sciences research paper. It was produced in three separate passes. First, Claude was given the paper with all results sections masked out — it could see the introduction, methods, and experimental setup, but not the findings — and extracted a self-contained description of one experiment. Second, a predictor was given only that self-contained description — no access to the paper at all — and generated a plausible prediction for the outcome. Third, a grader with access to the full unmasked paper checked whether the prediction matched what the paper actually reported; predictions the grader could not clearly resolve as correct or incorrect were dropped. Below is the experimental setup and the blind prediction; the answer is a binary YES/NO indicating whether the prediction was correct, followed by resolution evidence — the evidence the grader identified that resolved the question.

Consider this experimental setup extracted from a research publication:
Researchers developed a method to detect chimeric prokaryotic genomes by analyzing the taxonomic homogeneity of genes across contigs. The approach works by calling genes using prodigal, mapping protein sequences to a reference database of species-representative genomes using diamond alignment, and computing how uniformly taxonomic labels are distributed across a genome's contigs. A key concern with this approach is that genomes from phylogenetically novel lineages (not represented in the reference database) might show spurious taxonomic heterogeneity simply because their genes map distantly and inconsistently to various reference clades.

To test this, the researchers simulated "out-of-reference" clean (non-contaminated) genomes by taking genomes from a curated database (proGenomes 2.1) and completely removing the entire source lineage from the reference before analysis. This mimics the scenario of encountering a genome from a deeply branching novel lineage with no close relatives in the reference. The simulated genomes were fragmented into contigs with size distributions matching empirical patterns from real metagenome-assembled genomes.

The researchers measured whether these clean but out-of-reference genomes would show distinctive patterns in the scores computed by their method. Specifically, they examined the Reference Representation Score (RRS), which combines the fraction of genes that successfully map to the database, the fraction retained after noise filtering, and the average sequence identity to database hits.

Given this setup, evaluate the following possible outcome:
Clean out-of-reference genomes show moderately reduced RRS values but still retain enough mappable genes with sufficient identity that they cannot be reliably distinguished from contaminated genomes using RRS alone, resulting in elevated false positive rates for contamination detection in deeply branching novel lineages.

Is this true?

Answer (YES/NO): NO